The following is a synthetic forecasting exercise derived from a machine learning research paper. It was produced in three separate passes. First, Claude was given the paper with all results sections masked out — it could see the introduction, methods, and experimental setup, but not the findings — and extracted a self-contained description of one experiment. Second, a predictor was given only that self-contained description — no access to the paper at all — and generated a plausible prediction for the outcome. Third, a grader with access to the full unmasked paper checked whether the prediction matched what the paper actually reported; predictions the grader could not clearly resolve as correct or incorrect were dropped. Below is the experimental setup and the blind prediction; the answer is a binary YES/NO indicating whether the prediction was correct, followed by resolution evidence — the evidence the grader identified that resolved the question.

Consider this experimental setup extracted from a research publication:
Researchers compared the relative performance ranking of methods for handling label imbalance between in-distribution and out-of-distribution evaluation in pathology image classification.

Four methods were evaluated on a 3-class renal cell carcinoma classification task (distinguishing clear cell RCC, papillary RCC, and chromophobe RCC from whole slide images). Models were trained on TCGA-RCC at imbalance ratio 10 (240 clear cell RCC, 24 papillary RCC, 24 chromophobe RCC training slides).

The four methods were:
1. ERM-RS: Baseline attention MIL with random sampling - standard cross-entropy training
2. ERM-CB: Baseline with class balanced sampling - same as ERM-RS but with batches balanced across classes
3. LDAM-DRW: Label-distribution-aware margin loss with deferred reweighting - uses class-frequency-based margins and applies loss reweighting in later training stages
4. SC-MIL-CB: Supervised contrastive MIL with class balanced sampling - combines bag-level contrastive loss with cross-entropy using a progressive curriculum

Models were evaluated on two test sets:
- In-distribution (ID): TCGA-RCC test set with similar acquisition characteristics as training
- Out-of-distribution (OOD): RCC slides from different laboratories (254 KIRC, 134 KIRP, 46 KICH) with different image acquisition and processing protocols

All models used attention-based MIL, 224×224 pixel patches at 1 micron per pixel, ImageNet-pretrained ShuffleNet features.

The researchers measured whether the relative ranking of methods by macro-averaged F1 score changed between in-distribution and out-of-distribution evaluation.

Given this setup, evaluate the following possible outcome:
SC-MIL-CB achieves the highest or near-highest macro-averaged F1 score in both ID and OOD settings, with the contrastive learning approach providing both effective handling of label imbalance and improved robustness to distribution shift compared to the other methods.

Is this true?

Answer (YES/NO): YES